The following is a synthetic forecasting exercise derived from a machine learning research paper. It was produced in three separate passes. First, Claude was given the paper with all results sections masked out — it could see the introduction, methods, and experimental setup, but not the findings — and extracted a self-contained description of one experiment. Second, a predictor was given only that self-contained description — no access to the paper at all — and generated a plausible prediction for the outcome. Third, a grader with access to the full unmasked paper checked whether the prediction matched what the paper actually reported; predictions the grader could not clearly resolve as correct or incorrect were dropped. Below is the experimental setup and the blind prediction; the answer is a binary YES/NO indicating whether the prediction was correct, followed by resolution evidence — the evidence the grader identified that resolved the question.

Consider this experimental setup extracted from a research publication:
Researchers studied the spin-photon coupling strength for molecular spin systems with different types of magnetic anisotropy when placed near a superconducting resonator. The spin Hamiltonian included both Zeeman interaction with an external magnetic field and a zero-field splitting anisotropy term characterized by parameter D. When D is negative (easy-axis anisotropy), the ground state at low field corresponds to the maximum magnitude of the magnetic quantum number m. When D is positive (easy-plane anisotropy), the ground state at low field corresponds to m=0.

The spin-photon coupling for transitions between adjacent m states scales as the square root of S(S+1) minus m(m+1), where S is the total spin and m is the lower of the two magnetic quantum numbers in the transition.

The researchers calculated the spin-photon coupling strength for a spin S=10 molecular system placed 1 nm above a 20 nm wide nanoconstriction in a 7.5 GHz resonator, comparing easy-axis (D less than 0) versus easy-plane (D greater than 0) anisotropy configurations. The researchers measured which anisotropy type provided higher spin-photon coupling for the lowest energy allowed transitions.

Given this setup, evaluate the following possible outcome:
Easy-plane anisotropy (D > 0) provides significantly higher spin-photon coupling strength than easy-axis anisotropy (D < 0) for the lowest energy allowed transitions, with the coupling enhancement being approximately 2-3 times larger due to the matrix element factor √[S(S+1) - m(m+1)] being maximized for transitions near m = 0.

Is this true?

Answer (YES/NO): YES